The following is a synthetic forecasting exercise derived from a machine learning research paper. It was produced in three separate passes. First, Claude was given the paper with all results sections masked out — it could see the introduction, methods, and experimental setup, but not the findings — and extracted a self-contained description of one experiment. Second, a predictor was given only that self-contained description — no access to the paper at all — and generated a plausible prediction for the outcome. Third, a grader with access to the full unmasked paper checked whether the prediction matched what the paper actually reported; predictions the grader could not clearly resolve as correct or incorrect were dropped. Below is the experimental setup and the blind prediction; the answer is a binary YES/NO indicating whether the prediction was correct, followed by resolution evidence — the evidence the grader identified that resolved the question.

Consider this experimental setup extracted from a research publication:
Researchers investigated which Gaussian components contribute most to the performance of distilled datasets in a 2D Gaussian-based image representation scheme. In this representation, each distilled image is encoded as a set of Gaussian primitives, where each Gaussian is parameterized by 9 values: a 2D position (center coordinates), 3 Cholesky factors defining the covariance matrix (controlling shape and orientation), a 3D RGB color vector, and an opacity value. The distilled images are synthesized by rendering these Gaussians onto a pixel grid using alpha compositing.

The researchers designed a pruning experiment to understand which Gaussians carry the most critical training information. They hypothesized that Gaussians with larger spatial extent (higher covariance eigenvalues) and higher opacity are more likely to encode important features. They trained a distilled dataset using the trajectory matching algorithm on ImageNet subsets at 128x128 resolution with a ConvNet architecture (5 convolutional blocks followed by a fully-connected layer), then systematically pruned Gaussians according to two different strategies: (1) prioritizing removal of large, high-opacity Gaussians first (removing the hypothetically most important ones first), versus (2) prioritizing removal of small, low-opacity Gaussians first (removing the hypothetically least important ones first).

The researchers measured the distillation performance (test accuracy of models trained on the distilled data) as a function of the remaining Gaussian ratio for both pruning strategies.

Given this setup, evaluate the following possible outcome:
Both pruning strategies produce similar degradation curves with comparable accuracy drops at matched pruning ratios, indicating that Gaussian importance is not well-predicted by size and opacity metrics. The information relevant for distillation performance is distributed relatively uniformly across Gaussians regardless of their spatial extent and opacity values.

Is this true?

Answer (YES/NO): NO